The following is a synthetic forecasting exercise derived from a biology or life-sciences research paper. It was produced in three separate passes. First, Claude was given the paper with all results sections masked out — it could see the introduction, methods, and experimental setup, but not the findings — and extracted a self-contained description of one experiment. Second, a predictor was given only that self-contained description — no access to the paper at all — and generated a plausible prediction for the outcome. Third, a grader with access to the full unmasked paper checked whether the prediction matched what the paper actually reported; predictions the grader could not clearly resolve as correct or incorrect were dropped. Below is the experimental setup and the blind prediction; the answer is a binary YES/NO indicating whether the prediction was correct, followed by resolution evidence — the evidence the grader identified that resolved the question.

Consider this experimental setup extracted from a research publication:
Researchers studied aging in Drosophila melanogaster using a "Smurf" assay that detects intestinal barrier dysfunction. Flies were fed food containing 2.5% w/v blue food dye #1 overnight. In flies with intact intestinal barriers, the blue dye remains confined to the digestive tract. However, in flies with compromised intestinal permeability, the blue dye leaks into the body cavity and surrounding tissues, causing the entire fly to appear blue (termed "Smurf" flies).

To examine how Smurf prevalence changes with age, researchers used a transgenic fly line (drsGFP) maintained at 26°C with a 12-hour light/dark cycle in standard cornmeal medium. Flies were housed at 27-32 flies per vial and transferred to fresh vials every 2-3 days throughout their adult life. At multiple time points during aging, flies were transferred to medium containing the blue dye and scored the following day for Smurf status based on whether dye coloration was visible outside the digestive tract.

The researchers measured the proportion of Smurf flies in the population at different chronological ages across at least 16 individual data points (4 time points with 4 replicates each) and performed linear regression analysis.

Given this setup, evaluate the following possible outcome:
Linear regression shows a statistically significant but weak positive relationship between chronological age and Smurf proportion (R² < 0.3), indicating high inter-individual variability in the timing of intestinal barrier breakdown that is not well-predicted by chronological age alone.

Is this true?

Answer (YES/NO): NO